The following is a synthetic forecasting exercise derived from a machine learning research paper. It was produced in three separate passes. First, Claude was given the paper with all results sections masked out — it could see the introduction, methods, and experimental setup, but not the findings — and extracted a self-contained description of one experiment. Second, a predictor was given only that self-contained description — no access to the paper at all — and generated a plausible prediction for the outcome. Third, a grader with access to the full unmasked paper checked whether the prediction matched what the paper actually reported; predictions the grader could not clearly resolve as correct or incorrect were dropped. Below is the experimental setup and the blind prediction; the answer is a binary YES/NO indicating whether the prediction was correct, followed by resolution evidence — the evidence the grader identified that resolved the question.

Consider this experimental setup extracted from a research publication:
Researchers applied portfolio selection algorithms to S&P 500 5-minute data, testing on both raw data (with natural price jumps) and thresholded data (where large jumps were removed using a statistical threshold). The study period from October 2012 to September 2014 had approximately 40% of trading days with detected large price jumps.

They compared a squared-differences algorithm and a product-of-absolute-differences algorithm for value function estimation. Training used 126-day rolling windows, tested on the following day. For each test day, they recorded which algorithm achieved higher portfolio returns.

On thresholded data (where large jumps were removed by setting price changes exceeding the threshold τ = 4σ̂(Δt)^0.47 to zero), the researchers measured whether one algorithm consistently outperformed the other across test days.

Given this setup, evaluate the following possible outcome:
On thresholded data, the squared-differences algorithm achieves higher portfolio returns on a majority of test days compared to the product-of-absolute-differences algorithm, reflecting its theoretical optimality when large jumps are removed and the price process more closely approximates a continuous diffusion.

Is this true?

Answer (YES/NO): NO